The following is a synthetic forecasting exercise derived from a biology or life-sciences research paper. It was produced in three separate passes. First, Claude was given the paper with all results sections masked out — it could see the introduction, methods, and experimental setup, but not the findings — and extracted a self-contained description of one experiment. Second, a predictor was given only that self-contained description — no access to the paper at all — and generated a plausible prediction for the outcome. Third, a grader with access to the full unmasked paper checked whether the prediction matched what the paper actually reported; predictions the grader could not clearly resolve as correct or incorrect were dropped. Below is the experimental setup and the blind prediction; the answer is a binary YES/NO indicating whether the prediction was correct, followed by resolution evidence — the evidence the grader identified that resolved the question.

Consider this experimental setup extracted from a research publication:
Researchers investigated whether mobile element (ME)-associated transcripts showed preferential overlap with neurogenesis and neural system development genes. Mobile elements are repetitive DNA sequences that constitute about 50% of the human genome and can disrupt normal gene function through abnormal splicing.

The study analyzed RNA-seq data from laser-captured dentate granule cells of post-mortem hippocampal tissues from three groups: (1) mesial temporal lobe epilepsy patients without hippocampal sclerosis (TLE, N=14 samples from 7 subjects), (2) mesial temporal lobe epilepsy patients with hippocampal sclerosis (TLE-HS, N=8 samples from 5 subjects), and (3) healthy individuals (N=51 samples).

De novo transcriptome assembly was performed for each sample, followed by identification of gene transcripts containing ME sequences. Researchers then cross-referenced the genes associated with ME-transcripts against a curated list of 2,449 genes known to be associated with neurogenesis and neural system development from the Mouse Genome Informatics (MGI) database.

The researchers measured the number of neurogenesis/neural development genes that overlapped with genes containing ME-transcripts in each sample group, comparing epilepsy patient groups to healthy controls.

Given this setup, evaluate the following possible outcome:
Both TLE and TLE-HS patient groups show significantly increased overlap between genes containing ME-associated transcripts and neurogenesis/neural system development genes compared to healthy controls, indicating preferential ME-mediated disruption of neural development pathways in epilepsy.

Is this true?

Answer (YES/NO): NO